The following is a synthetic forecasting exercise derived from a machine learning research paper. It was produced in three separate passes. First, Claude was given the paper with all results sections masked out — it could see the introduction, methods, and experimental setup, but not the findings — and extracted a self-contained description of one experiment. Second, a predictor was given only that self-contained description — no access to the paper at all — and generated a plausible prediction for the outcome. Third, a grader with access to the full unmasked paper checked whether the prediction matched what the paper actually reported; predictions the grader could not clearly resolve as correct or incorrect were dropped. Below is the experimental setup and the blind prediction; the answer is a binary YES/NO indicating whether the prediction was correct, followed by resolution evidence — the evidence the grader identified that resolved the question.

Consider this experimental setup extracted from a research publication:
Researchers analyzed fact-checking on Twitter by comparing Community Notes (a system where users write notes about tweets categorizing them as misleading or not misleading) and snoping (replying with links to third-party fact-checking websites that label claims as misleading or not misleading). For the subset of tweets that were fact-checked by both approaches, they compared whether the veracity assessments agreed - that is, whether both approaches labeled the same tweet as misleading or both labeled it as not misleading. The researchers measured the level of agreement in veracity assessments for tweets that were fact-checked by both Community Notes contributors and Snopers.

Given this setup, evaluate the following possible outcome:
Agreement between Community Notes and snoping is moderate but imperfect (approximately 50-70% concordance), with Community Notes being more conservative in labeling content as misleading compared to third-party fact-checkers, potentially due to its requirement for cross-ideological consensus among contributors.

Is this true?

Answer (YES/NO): NO